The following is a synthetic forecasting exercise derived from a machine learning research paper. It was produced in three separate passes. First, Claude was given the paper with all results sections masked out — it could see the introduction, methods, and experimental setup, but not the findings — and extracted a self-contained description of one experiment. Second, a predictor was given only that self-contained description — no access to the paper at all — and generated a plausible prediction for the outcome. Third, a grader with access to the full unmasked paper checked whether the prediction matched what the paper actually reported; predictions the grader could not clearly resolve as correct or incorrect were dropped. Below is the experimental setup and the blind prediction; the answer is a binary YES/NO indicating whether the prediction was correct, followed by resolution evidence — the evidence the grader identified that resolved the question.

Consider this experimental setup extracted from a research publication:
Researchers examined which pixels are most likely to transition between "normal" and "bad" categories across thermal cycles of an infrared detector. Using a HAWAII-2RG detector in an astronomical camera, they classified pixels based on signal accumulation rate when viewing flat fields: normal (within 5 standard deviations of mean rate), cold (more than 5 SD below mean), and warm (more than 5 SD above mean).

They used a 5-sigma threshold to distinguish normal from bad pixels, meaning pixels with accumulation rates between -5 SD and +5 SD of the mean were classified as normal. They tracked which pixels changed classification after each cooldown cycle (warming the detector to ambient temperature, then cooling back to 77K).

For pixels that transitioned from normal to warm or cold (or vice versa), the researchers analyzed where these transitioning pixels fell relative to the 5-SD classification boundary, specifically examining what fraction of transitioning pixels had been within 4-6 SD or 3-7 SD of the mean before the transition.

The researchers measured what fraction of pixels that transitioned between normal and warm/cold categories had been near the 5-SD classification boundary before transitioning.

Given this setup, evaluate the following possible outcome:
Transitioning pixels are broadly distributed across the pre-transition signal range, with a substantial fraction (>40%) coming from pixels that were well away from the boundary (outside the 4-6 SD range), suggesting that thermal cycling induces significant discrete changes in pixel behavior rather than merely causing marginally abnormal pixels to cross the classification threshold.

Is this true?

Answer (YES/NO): YES